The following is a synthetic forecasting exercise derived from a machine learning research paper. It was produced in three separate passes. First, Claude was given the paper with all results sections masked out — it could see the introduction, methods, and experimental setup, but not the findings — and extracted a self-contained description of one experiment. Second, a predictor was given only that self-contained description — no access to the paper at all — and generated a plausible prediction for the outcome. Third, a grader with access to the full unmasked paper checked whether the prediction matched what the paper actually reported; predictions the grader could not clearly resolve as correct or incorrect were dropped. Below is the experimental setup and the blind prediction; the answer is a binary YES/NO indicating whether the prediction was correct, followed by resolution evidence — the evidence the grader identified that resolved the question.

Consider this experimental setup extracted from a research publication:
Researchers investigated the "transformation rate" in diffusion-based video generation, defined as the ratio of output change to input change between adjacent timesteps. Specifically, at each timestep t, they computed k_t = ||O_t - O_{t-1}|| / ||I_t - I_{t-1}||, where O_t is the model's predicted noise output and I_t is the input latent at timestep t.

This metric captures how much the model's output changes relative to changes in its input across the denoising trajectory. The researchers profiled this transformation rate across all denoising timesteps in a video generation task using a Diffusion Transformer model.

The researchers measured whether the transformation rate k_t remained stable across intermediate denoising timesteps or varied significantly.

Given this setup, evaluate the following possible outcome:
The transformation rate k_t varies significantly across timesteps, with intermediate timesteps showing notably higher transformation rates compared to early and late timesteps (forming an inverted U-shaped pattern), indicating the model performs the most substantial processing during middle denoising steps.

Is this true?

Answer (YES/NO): NO